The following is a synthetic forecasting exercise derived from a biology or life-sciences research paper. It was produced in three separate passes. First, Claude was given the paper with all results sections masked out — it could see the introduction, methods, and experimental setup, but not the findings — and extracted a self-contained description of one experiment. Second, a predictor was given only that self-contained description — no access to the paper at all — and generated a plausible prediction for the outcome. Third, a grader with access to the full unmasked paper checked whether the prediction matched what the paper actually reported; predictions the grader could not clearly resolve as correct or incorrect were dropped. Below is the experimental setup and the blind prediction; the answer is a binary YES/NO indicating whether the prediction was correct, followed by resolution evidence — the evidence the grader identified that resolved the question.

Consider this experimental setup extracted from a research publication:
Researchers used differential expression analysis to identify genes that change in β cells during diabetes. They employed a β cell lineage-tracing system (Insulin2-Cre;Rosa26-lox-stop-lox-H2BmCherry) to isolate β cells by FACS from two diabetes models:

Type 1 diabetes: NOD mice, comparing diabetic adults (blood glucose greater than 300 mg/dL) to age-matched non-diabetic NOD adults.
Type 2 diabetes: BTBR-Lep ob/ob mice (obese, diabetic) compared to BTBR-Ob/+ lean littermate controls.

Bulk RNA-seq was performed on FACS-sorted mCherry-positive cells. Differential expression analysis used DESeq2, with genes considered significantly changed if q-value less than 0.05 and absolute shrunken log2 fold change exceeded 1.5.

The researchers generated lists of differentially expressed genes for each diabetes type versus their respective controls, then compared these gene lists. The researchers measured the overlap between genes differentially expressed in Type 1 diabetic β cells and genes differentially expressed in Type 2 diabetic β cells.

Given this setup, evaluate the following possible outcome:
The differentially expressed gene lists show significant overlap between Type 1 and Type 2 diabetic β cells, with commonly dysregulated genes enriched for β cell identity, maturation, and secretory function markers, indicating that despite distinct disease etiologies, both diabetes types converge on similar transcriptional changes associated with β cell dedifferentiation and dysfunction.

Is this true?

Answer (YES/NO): NO